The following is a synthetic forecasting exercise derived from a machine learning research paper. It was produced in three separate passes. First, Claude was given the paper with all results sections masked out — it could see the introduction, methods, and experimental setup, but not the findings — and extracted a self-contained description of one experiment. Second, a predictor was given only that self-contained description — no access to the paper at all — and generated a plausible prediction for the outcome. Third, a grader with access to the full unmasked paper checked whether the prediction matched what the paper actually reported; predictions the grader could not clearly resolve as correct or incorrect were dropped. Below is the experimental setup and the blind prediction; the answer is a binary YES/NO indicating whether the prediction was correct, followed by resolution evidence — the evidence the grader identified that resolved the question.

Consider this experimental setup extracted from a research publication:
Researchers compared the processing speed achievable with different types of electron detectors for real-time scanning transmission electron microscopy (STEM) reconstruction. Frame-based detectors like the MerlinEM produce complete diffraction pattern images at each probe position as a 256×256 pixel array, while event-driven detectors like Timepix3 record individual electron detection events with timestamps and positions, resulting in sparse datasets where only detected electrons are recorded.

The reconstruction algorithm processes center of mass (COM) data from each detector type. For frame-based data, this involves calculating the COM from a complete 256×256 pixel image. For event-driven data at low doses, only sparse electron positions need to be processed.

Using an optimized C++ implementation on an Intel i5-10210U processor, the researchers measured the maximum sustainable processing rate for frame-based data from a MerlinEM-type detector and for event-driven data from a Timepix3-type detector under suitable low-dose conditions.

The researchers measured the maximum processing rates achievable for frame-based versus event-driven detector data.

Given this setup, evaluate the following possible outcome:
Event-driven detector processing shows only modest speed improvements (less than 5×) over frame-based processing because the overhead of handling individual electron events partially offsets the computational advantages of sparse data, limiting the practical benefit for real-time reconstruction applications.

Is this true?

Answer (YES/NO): NO